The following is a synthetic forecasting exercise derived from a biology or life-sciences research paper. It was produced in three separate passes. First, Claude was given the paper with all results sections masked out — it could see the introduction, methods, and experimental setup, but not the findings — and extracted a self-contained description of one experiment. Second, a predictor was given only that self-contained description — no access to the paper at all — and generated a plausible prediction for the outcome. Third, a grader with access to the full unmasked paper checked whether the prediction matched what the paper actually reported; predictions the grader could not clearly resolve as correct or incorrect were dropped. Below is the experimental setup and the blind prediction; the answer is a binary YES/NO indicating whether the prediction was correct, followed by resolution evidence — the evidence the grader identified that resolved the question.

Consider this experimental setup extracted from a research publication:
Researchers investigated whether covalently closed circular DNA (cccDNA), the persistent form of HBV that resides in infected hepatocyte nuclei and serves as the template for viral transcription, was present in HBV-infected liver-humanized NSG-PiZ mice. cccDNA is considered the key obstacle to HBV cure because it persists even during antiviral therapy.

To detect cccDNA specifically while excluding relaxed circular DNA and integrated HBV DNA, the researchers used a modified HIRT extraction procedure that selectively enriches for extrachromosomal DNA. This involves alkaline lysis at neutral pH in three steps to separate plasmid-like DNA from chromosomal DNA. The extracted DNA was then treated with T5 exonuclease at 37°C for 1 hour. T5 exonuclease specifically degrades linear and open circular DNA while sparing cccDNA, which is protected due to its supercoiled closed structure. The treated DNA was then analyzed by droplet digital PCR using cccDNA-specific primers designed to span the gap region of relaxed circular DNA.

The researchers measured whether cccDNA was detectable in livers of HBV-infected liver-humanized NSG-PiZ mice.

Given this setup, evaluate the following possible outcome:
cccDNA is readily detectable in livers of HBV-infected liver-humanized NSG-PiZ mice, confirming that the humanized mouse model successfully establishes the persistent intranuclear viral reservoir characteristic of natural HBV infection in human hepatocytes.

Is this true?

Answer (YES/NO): NO